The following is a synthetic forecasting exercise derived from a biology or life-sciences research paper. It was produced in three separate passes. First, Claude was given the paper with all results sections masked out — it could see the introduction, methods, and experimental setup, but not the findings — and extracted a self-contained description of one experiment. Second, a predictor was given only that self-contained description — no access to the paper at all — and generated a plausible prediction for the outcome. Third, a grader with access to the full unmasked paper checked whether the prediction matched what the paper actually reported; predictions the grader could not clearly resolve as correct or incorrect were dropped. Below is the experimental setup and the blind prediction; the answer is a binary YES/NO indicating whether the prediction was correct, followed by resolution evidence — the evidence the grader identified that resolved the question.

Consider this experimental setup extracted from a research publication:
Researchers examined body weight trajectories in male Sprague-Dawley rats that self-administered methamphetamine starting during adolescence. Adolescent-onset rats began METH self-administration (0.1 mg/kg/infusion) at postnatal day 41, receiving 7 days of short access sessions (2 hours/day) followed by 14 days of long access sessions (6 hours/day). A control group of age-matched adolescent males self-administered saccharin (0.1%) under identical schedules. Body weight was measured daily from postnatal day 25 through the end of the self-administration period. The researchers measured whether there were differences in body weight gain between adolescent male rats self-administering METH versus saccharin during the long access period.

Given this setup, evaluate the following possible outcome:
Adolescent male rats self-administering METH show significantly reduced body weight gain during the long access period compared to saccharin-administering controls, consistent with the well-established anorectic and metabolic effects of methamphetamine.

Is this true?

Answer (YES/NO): YES